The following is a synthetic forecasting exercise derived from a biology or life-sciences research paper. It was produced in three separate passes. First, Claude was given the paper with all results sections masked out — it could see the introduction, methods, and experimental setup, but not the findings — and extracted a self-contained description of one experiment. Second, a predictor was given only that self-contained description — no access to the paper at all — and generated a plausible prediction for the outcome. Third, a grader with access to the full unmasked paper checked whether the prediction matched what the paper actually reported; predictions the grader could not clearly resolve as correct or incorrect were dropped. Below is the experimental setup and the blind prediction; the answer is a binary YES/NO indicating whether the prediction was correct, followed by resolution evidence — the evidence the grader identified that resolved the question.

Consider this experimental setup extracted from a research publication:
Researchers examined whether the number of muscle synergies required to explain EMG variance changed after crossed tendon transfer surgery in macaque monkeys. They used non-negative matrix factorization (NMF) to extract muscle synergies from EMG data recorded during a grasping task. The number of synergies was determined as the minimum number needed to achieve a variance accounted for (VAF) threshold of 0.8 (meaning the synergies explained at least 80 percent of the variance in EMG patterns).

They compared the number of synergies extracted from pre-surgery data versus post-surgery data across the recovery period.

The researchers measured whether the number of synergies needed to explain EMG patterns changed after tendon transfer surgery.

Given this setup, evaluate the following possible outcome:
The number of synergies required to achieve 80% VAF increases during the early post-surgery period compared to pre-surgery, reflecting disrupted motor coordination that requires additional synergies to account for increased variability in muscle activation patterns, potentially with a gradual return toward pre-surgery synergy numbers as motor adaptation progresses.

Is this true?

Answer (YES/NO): NO